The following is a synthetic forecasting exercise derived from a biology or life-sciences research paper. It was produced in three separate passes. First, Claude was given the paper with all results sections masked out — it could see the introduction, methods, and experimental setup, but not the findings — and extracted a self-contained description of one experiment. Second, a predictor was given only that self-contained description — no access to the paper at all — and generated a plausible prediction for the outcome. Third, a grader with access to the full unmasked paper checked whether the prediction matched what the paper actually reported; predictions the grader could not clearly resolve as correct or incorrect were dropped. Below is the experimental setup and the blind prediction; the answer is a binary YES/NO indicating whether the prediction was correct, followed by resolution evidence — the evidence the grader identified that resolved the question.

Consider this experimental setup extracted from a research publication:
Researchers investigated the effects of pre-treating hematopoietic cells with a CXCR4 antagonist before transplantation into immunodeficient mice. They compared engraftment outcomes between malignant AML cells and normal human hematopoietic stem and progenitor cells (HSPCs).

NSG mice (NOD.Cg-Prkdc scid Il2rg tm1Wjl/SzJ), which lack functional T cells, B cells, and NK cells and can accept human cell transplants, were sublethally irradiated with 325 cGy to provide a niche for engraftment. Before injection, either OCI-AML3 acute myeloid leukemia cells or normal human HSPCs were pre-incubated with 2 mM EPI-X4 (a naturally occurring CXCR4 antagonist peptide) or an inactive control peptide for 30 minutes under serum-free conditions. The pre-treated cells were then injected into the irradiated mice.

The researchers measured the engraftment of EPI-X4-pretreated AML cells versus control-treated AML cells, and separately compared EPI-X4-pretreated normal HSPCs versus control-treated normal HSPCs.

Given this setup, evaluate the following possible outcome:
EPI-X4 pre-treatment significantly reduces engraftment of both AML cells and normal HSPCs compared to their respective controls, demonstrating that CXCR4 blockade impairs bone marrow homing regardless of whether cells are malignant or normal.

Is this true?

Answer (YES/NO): NO